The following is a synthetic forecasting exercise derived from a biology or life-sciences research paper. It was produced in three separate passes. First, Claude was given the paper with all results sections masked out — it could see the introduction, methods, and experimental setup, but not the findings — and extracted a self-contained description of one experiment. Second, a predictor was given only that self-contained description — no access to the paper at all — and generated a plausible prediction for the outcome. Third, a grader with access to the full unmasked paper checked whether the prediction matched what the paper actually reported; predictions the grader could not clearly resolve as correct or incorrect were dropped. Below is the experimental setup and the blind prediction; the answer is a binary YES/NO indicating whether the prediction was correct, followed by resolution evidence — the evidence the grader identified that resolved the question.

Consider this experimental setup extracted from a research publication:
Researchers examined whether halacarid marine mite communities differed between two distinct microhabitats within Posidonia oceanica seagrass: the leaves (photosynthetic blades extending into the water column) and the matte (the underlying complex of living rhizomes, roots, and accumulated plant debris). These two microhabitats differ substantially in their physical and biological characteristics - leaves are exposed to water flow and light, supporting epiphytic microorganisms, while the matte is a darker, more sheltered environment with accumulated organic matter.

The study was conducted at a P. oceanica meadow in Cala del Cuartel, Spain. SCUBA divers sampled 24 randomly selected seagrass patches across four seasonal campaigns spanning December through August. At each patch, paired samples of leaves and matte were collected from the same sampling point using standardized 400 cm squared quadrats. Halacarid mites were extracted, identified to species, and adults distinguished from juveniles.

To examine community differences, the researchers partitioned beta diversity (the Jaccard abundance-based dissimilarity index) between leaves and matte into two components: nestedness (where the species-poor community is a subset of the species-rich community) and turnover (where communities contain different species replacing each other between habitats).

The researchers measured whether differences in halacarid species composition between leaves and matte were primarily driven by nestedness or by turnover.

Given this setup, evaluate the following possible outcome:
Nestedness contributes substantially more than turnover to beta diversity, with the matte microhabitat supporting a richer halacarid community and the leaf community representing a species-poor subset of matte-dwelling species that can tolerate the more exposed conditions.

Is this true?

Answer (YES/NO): NO